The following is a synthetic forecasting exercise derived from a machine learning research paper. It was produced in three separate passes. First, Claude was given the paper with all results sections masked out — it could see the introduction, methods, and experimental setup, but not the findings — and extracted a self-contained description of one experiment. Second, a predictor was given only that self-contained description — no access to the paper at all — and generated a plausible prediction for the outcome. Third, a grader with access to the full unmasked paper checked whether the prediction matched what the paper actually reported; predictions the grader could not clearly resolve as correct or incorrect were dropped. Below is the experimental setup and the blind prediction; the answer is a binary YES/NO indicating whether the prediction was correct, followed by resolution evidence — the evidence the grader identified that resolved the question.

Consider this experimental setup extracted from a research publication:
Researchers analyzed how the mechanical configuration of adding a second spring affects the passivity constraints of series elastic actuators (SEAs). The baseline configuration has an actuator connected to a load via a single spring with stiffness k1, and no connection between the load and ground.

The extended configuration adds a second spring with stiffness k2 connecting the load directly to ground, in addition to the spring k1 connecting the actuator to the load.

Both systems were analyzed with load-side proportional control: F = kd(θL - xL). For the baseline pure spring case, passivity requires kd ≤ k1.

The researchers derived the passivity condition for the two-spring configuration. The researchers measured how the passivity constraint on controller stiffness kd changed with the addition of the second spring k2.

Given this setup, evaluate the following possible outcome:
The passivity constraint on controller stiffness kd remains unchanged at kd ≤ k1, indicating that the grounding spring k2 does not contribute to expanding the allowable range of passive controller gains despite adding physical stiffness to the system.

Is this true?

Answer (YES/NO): NO